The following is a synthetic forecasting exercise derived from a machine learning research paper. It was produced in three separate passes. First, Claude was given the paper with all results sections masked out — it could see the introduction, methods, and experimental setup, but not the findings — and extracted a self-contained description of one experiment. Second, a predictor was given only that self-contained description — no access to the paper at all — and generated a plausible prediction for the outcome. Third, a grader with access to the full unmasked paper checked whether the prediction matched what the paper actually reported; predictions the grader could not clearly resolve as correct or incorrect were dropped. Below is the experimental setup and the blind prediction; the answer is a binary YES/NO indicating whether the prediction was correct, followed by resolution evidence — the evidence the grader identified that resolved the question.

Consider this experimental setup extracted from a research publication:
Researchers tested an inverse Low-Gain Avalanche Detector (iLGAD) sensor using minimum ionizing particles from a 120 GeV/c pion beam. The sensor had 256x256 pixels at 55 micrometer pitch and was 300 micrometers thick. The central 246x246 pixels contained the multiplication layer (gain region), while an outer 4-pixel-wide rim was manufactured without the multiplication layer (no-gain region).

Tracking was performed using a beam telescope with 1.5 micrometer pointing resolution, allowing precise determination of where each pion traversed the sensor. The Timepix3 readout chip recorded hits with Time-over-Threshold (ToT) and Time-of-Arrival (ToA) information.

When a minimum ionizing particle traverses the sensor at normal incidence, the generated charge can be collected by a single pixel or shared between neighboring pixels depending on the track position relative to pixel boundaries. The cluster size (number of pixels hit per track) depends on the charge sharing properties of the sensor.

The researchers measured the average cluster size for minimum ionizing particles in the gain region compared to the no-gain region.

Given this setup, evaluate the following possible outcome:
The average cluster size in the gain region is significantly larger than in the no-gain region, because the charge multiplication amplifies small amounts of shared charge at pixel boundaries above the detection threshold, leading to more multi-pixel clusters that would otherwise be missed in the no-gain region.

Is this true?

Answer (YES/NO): NO